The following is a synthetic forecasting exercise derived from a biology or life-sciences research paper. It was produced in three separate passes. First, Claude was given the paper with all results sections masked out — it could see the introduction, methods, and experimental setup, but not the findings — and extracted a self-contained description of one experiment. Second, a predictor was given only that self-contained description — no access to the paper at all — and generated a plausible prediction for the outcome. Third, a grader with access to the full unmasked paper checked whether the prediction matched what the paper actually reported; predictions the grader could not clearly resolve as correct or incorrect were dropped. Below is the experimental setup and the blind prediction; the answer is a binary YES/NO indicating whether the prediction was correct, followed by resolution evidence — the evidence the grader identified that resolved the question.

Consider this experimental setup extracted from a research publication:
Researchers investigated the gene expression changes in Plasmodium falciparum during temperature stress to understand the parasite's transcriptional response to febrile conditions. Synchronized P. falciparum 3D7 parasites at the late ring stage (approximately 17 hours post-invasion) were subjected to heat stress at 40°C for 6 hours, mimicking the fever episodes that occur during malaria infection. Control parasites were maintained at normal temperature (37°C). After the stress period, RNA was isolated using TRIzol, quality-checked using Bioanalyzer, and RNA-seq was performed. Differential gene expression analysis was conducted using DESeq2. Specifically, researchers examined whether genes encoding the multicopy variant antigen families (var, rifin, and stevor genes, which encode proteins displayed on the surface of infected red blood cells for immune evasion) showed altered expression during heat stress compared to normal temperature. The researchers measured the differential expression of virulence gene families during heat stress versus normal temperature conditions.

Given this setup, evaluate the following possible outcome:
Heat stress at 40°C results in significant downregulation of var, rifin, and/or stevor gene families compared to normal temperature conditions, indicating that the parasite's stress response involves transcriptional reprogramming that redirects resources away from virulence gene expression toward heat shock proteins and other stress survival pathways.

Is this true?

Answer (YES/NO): NO